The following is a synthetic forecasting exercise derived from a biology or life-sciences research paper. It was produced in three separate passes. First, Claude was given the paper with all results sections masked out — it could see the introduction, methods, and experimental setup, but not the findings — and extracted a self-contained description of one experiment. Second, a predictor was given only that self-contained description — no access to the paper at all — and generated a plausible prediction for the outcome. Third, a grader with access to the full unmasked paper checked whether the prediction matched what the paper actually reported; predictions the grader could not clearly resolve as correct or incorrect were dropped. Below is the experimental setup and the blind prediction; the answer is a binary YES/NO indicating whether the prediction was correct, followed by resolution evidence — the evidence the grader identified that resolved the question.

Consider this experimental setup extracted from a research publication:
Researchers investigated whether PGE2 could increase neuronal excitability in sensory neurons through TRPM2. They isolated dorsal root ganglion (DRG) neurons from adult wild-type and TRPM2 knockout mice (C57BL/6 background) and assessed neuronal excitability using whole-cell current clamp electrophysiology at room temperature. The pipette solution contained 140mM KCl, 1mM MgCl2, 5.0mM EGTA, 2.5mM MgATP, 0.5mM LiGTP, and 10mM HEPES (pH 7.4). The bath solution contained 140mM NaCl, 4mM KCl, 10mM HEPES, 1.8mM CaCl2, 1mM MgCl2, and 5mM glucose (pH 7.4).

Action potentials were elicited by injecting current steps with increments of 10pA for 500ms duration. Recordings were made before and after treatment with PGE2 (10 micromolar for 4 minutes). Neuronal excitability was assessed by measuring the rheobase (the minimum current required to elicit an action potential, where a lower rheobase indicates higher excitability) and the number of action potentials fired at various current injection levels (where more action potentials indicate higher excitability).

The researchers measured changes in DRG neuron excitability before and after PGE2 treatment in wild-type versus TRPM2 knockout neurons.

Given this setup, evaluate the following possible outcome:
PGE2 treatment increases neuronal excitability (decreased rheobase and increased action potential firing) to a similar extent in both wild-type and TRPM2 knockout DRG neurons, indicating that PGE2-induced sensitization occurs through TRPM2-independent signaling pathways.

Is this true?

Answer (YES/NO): NO